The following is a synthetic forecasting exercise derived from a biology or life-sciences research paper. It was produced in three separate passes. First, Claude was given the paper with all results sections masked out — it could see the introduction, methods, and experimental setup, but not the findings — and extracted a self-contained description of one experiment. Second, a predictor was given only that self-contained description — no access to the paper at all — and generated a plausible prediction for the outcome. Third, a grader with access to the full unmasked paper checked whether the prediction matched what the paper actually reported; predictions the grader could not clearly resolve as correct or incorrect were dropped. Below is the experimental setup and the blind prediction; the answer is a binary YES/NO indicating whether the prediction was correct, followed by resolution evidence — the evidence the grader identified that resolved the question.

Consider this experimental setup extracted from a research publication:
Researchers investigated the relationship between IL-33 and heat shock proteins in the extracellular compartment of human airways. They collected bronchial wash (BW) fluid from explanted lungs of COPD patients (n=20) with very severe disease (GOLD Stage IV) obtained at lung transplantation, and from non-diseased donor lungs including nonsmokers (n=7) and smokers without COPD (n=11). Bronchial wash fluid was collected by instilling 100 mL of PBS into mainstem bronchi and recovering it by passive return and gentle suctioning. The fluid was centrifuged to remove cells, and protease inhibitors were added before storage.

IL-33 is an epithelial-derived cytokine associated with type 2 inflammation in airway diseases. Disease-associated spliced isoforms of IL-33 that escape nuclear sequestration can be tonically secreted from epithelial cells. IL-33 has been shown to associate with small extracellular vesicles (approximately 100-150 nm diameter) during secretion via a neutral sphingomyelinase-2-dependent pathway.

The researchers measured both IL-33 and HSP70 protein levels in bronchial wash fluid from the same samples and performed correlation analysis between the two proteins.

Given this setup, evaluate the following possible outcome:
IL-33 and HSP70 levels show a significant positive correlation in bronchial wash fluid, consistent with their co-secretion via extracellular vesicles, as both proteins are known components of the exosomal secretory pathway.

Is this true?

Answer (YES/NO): NO